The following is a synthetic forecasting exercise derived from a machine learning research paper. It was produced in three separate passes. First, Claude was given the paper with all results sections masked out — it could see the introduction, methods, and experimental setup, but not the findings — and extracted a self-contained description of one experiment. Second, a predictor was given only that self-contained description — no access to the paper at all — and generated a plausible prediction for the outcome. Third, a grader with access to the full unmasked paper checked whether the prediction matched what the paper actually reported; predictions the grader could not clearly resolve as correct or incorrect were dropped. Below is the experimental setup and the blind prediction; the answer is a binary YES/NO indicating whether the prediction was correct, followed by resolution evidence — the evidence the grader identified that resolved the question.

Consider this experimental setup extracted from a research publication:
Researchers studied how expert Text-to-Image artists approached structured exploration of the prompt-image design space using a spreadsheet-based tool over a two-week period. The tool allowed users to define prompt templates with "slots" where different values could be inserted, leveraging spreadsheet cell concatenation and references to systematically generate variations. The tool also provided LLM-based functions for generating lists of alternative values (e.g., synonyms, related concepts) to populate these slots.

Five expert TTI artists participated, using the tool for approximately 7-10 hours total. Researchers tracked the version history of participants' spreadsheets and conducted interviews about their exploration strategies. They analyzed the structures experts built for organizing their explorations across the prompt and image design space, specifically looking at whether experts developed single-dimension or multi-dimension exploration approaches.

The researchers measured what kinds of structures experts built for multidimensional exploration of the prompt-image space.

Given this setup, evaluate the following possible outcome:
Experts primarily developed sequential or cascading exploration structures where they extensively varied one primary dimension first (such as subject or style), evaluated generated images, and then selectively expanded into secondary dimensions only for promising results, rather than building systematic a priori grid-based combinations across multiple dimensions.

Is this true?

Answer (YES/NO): NO